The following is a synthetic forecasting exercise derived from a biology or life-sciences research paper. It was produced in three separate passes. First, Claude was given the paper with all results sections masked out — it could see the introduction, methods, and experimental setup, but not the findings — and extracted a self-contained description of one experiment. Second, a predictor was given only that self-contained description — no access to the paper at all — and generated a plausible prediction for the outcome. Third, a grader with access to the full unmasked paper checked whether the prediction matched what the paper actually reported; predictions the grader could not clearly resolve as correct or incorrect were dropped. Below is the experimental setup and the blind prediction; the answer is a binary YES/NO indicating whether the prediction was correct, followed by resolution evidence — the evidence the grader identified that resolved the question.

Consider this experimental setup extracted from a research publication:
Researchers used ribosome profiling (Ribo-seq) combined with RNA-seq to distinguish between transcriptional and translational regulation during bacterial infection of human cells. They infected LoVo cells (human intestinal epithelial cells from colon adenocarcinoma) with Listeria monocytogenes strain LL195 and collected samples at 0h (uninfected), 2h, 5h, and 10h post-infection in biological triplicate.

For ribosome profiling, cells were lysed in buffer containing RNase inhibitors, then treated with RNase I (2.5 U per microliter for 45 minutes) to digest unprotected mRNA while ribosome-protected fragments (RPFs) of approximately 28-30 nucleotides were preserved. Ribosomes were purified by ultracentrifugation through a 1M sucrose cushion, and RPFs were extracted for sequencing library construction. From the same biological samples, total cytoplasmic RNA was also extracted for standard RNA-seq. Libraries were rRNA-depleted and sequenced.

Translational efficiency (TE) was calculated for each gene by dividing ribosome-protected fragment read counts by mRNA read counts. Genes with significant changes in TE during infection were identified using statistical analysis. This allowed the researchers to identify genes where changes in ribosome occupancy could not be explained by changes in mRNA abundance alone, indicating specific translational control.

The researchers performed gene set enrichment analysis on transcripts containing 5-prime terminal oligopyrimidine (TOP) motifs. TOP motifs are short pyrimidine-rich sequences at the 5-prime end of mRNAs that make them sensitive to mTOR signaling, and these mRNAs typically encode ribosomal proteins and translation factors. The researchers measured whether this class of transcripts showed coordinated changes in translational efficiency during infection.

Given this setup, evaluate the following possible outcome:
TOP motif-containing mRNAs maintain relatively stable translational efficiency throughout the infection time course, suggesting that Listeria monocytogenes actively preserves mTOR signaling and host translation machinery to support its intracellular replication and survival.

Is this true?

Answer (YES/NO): NO